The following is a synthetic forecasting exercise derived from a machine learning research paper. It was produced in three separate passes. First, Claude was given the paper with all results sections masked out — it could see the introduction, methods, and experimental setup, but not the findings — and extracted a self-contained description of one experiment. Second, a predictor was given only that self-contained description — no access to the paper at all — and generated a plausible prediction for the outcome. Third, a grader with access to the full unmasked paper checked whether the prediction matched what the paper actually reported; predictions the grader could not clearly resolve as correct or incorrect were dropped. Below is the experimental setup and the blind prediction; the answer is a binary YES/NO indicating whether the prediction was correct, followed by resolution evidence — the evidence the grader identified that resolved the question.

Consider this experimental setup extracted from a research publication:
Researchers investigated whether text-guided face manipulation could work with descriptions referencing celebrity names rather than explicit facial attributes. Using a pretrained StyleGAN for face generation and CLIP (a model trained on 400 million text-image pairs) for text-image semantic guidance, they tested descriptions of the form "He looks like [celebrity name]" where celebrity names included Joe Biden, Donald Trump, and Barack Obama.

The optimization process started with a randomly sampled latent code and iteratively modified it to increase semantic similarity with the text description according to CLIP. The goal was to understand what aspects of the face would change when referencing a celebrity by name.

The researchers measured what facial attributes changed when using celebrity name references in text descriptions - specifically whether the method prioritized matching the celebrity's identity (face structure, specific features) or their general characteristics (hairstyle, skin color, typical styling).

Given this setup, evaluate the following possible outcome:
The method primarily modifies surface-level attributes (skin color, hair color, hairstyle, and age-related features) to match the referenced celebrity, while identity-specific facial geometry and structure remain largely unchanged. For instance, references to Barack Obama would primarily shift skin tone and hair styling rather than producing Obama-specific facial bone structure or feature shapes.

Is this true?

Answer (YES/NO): YES